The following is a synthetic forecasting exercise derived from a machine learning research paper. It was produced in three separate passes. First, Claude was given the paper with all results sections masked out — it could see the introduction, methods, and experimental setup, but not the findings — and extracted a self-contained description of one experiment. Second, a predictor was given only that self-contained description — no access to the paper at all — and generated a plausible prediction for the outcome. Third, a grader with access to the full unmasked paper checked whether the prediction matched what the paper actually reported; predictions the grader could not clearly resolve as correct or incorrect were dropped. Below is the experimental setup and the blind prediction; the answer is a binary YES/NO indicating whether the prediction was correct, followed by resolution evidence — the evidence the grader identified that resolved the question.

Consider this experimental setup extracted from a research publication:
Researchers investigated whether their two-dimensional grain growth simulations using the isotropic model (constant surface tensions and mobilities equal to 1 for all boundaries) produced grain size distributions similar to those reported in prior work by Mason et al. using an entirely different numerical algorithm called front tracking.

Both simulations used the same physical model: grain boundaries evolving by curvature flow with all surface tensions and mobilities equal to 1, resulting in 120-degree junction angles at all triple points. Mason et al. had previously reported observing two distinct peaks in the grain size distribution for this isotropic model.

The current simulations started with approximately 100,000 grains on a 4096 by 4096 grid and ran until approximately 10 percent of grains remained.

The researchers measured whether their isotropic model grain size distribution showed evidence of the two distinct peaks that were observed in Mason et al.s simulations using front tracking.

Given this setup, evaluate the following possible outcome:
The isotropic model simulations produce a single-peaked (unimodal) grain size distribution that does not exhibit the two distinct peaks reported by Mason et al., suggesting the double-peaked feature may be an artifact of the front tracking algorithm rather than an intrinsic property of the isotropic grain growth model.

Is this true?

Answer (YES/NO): NO